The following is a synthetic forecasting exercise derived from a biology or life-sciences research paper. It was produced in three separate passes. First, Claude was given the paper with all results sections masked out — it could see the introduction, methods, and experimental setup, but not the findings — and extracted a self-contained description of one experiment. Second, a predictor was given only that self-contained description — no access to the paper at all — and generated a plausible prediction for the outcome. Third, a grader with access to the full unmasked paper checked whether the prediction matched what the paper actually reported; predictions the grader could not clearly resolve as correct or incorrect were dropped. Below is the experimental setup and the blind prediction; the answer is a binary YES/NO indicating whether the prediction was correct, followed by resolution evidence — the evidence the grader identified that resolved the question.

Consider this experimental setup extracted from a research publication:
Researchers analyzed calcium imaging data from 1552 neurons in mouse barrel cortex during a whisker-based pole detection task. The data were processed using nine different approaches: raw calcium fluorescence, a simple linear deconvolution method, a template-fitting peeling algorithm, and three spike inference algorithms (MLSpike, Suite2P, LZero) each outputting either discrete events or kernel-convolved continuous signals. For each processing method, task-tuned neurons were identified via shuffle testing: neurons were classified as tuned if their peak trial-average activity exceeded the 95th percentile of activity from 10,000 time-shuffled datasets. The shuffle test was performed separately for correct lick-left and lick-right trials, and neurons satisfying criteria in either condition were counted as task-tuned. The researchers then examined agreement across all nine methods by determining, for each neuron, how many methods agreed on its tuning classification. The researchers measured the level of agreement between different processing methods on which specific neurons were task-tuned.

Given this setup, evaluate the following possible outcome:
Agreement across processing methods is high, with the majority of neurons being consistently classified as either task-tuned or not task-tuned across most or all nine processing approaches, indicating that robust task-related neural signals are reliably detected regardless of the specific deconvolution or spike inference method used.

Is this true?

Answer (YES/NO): NO